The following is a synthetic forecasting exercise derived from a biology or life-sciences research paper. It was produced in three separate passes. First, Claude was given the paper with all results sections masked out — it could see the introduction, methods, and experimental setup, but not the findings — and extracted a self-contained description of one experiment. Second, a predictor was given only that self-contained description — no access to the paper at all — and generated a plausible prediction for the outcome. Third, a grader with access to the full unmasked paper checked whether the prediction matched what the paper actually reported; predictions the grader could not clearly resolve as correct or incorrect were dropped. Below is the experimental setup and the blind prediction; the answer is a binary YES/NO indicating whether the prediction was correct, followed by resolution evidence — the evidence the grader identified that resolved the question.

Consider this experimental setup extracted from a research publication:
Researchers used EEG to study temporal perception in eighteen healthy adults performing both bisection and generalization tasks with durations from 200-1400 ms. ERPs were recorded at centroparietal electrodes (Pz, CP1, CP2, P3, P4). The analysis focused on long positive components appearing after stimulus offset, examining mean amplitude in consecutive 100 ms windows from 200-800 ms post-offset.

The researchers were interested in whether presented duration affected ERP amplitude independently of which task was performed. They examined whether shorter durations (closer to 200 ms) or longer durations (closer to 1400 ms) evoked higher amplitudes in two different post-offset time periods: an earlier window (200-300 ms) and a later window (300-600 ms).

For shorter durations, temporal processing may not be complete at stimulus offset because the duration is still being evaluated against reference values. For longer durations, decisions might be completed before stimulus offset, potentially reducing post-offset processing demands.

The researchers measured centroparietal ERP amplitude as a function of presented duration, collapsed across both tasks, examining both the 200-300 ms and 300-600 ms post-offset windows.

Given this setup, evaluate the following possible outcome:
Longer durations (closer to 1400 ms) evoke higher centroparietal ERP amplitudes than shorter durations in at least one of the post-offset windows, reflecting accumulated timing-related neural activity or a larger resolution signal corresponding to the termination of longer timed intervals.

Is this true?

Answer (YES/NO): YES